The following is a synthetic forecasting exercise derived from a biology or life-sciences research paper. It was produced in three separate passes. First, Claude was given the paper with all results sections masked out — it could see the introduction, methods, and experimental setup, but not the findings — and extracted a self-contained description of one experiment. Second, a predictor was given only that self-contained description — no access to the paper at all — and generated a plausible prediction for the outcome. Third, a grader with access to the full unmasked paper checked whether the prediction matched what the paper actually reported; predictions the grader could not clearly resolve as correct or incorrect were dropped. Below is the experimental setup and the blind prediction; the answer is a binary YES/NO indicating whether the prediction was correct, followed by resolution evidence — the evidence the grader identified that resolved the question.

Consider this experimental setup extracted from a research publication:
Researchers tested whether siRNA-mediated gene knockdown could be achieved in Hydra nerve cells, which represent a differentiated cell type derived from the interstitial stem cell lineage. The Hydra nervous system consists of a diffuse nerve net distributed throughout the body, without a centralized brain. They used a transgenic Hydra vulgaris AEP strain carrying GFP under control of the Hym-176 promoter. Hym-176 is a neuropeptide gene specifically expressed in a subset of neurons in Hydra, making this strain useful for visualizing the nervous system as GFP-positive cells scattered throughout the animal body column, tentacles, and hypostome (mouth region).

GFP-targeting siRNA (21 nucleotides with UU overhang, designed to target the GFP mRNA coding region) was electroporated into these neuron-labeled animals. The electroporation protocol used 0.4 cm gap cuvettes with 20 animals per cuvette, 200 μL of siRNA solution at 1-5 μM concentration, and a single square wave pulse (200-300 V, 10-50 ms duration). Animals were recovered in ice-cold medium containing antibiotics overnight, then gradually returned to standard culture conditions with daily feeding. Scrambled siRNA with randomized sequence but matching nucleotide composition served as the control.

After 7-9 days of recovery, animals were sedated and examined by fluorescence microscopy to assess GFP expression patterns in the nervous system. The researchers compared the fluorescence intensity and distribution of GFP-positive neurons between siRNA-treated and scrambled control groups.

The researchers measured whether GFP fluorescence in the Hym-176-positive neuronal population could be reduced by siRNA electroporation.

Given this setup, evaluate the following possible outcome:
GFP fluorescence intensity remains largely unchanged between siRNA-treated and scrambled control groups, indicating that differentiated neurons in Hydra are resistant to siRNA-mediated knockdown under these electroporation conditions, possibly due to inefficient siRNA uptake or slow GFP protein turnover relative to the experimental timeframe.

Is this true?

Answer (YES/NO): NO